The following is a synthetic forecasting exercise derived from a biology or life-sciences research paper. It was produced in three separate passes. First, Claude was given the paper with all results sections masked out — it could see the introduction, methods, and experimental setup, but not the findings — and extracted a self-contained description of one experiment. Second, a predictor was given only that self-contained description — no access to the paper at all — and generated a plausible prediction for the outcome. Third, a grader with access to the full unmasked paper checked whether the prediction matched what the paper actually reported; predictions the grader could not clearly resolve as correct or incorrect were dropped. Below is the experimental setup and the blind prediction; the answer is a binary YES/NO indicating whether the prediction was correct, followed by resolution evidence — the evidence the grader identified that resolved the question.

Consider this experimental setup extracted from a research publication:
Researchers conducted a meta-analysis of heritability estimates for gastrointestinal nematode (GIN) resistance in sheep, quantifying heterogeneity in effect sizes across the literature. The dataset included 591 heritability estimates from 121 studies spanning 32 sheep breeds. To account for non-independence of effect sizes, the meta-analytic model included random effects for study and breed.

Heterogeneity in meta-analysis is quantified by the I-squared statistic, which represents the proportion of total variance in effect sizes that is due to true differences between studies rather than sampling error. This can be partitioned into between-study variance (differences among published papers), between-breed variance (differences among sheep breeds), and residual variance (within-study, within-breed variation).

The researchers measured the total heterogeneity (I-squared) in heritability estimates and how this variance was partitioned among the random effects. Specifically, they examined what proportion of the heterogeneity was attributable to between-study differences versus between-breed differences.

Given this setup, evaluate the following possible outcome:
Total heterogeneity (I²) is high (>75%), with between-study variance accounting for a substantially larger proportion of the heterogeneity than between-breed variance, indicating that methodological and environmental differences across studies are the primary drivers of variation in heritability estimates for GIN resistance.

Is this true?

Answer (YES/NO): YES